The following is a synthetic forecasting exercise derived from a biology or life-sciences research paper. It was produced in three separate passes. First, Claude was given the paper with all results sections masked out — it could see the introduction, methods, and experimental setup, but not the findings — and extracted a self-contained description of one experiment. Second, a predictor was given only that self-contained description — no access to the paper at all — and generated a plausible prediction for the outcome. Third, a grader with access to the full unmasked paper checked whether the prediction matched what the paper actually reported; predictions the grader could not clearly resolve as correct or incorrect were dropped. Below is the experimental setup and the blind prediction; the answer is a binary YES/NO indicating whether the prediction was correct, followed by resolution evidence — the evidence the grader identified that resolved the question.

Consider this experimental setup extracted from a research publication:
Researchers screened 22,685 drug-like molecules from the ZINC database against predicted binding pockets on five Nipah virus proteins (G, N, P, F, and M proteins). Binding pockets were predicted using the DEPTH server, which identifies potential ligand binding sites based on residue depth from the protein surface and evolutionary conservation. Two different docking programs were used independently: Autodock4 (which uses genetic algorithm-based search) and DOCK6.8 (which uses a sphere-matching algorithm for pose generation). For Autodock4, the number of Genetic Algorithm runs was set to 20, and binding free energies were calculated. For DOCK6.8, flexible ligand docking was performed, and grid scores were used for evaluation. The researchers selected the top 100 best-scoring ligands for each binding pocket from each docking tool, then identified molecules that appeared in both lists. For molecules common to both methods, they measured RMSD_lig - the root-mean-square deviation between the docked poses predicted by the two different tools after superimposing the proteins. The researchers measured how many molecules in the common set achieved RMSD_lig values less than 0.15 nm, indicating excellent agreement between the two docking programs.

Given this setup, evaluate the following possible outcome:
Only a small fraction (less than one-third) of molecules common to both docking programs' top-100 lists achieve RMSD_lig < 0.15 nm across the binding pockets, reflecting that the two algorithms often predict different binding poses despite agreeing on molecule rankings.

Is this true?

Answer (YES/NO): YES